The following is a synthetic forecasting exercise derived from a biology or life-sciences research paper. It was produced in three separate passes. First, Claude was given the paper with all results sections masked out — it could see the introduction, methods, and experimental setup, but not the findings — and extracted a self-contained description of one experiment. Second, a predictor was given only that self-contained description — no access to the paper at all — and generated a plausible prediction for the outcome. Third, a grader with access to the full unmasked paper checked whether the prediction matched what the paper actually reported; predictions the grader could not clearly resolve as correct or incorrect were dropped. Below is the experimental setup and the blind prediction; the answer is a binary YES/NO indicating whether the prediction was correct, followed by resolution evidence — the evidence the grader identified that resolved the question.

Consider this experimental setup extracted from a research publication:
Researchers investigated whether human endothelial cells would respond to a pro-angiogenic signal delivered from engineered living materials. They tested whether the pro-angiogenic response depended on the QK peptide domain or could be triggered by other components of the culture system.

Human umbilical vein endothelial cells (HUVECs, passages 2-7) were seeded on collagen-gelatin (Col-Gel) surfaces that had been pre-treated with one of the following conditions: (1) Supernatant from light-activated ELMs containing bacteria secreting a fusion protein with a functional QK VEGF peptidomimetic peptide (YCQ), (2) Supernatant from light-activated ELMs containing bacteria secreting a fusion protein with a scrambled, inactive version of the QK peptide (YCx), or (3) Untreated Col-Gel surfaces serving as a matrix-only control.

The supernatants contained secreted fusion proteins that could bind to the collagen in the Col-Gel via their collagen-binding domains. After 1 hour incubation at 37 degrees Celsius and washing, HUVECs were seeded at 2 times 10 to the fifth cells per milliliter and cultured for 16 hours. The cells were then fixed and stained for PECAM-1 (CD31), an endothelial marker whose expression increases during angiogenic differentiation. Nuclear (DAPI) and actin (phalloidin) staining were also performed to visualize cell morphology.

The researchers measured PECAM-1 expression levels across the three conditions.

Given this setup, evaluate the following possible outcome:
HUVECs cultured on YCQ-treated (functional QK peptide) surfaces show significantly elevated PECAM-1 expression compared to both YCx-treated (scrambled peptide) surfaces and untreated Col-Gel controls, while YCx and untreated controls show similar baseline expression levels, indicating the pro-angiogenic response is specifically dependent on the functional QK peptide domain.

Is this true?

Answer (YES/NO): YES